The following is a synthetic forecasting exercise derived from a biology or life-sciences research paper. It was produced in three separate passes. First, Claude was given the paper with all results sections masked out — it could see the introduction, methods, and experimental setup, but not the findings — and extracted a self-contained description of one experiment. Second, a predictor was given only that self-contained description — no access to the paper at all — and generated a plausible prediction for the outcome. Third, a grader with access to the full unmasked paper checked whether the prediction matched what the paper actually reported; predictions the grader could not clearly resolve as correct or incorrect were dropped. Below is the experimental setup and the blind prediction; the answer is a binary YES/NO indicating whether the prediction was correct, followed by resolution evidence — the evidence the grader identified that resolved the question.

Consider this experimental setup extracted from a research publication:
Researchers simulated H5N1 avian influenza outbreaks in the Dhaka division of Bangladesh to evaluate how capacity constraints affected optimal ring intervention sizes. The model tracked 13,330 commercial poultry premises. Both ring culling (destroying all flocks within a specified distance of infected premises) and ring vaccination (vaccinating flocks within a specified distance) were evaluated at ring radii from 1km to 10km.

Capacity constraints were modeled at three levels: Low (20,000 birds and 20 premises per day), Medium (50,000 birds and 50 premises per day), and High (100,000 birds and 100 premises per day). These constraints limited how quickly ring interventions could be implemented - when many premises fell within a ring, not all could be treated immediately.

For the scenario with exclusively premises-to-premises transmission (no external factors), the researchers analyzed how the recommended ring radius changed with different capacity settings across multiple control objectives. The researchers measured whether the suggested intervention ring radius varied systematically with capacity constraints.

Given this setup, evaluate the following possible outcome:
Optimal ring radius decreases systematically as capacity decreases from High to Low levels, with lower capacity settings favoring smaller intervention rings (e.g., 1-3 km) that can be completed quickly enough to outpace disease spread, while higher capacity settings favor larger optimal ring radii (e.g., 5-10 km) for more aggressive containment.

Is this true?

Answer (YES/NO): YES